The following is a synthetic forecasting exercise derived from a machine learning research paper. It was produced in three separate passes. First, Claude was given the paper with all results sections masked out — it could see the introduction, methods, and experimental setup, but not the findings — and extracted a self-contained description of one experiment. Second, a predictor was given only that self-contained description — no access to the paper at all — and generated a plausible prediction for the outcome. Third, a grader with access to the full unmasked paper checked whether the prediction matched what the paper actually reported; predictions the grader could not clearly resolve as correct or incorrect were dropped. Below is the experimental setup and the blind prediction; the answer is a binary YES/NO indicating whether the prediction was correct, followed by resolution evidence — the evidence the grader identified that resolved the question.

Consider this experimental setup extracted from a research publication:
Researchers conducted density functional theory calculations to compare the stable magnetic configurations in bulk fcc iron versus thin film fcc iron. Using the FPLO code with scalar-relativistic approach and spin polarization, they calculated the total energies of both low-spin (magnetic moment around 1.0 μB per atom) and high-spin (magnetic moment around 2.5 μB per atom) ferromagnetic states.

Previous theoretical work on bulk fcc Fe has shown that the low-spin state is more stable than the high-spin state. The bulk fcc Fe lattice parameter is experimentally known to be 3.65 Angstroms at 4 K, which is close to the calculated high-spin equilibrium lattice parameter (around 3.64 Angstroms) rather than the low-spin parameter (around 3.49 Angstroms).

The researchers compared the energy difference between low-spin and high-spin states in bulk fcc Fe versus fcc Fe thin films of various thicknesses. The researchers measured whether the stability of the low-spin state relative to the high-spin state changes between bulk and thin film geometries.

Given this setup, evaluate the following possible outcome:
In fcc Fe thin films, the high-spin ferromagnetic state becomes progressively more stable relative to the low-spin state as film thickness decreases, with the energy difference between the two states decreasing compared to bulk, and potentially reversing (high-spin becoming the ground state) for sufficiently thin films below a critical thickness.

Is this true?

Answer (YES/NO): NO